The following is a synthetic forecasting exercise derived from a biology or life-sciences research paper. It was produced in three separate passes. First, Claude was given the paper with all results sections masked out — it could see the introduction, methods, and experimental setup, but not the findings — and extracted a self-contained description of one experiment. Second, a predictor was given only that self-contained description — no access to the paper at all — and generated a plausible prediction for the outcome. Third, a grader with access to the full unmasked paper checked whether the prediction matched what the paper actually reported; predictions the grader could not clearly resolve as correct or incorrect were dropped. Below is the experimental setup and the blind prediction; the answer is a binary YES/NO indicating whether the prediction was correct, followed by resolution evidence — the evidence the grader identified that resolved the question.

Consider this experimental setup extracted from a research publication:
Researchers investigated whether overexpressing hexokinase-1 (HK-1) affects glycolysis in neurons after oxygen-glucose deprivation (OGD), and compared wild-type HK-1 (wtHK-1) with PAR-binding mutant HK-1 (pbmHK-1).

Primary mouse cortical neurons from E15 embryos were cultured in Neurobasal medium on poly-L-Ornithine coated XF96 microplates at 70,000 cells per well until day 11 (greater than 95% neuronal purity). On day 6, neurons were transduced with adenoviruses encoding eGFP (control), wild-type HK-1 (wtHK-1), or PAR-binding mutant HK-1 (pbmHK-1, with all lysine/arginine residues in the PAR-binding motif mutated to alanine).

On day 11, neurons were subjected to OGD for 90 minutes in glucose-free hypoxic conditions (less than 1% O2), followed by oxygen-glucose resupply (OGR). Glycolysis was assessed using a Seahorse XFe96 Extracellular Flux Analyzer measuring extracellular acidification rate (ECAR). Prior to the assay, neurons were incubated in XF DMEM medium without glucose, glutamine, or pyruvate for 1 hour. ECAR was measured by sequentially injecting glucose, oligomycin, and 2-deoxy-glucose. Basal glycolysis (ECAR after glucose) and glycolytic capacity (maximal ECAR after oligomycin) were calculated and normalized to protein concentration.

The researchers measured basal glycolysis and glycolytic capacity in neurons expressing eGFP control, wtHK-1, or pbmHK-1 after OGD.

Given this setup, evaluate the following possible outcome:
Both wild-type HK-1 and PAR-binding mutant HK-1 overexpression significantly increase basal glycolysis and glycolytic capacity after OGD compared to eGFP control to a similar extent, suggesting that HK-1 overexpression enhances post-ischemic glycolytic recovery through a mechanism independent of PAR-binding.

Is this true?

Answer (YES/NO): NO